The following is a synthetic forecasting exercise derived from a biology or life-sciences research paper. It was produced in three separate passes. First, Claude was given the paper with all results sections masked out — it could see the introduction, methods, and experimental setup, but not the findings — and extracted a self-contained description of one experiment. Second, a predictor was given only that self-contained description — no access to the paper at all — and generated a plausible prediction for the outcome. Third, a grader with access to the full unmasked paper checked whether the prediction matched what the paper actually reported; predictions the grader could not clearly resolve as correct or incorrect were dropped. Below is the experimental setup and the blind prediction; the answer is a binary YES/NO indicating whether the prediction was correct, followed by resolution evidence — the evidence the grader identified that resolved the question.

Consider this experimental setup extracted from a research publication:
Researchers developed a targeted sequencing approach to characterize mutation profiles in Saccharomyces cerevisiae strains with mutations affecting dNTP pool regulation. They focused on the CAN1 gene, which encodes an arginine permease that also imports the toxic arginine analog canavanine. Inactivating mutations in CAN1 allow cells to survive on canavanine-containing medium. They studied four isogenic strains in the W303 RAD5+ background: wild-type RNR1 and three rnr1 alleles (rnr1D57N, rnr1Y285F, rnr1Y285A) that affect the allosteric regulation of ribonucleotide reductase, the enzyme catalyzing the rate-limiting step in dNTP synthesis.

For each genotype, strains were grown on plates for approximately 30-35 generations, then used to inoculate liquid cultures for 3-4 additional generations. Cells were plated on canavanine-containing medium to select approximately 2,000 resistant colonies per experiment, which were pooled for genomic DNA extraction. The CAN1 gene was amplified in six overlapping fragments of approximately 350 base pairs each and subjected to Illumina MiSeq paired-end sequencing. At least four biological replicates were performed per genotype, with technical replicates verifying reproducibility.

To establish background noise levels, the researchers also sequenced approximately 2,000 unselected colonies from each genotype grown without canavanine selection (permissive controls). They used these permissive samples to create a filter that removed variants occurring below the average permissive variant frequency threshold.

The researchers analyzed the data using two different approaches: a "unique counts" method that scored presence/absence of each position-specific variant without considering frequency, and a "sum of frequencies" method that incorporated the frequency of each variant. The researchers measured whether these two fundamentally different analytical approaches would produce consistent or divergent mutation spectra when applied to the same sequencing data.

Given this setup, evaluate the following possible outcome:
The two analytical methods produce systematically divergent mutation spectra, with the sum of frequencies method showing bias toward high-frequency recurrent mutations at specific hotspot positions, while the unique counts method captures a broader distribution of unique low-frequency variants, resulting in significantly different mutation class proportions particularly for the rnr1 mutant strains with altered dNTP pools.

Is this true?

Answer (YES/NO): NO